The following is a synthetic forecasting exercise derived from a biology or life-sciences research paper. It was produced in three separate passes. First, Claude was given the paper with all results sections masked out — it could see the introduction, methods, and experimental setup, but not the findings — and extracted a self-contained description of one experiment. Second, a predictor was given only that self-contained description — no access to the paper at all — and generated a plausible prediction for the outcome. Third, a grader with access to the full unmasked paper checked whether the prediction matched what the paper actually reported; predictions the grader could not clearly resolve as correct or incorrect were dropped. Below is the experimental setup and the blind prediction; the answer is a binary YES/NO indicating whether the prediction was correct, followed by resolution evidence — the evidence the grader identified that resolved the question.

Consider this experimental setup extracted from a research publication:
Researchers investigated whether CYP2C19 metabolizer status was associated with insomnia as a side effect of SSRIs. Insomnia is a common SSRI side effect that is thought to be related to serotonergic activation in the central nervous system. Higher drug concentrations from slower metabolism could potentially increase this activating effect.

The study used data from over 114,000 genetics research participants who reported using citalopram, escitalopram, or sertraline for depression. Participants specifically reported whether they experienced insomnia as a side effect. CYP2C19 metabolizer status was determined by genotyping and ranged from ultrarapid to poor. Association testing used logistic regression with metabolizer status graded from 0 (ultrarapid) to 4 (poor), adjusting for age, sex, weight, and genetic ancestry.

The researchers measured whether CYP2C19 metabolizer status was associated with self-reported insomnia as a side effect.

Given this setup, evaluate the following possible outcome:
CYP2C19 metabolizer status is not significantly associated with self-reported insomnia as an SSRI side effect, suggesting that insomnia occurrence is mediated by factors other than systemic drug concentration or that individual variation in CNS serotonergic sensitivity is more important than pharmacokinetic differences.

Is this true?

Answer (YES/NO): NO